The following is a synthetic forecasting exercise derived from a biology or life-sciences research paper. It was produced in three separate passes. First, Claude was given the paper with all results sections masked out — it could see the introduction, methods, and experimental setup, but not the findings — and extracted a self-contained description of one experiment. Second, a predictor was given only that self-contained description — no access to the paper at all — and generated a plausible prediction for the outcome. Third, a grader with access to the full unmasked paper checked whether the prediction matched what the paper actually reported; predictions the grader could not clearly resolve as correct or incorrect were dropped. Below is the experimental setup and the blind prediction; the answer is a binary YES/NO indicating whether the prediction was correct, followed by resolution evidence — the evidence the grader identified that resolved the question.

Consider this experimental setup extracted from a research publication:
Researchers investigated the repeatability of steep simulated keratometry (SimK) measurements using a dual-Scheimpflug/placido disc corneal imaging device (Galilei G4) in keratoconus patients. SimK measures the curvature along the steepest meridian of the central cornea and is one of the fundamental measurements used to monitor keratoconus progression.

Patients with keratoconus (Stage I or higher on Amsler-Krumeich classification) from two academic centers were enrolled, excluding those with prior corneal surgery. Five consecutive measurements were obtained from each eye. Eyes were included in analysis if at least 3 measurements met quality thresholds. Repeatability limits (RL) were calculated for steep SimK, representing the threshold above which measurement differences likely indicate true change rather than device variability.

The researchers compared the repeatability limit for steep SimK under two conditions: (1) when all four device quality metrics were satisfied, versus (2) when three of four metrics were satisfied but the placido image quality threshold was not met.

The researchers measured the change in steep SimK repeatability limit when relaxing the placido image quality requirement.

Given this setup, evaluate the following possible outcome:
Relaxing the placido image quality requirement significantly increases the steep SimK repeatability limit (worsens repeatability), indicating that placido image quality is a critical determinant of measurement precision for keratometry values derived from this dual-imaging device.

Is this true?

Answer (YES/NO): YES